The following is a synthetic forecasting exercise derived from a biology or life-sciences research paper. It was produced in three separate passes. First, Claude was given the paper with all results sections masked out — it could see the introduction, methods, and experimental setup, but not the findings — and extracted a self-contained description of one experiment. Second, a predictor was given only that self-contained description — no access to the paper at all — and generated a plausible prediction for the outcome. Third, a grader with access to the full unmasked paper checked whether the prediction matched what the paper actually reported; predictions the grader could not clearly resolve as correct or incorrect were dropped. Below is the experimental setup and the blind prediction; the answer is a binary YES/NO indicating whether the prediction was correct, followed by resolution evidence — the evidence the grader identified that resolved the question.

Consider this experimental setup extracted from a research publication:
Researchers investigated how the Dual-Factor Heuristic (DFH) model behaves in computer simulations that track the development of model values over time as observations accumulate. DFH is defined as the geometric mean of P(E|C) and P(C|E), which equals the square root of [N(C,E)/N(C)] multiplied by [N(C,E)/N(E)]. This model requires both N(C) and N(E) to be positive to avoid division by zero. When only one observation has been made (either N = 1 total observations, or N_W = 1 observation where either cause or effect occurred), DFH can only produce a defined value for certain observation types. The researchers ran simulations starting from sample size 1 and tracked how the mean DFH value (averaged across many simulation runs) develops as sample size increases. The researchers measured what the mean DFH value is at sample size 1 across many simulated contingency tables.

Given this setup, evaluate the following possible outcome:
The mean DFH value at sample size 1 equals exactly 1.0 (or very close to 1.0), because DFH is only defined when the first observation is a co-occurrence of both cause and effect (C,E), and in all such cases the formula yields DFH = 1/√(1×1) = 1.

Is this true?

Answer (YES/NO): YES